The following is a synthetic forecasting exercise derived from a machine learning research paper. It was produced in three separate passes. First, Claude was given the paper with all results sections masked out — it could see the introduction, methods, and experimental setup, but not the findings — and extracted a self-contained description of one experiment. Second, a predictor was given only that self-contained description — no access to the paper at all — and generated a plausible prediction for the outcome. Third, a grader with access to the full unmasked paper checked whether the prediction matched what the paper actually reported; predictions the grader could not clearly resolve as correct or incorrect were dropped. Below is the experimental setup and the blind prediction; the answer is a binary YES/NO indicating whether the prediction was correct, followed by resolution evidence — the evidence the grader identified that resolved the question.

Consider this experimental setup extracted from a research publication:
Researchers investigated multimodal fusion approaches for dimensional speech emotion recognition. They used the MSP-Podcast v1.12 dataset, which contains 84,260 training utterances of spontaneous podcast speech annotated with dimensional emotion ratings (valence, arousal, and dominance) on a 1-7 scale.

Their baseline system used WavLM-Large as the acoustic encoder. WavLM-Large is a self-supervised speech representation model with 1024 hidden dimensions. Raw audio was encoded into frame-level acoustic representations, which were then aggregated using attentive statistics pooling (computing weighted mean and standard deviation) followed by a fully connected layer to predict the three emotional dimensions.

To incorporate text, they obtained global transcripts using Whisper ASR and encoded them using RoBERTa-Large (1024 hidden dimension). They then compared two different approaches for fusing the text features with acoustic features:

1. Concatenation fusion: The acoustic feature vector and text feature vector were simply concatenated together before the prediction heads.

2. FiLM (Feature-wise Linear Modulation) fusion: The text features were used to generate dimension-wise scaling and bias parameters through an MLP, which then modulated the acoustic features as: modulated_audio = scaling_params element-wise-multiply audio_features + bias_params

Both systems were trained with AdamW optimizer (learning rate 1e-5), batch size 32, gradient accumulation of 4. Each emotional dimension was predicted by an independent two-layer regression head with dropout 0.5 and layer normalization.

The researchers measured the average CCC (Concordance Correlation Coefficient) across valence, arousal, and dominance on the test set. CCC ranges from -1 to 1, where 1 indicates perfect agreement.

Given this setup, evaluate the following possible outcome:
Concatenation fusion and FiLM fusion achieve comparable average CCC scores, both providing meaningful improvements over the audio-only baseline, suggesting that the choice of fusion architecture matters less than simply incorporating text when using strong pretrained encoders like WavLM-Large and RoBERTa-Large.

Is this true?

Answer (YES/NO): NO